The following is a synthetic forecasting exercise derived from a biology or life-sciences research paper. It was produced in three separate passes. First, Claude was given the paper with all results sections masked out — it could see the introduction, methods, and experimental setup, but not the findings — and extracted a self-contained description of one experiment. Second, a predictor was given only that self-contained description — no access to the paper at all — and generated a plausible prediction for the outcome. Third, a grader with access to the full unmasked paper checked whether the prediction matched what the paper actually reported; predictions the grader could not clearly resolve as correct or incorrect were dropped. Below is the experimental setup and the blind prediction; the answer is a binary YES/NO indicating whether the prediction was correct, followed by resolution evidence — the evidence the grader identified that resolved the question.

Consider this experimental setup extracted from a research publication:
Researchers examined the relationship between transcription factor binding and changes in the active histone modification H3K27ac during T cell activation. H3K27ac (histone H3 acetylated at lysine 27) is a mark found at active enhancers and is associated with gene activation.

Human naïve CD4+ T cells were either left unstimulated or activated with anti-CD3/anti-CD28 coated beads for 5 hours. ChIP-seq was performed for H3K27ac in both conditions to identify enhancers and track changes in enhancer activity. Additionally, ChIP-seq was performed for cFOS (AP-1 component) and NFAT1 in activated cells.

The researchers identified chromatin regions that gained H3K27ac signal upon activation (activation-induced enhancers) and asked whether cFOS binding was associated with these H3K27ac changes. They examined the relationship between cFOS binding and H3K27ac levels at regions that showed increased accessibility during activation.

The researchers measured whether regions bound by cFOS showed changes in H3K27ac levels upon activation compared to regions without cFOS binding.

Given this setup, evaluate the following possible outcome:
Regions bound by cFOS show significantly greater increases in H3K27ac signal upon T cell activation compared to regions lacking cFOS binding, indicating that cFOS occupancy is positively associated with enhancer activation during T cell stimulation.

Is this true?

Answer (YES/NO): YES